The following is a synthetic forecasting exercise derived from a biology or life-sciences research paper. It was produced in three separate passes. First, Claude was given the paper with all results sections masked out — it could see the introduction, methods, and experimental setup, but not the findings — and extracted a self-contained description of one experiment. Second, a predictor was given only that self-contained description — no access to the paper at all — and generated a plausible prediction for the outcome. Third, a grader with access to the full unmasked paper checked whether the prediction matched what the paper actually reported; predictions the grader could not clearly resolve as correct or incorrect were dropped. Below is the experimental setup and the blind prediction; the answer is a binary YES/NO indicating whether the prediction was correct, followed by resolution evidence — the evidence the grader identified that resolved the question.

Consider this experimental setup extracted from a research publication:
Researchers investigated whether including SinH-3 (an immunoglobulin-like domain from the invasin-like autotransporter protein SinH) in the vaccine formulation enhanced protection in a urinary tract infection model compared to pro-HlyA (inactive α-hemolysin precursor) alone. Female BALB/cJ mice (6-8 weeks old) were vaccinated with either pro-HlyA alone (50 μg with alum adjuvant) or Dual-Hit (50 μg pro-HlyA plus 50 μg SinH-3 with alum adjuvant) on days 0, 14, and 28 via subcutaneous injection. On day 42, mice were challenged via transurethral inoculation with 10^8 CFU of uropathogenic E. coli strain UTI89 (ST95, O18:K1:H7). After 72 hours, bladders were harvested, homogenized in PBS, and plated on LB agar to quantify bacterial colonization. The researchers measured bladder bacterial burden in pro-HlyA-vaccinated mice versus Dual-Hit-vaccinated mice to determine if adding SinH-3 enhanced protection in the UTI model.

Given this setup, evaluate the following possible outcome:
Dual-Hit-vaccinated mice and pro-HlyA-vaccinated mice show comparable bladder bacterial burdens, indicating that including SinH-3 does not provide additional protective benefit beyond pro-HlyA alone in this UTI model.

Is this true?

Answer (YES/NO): YES